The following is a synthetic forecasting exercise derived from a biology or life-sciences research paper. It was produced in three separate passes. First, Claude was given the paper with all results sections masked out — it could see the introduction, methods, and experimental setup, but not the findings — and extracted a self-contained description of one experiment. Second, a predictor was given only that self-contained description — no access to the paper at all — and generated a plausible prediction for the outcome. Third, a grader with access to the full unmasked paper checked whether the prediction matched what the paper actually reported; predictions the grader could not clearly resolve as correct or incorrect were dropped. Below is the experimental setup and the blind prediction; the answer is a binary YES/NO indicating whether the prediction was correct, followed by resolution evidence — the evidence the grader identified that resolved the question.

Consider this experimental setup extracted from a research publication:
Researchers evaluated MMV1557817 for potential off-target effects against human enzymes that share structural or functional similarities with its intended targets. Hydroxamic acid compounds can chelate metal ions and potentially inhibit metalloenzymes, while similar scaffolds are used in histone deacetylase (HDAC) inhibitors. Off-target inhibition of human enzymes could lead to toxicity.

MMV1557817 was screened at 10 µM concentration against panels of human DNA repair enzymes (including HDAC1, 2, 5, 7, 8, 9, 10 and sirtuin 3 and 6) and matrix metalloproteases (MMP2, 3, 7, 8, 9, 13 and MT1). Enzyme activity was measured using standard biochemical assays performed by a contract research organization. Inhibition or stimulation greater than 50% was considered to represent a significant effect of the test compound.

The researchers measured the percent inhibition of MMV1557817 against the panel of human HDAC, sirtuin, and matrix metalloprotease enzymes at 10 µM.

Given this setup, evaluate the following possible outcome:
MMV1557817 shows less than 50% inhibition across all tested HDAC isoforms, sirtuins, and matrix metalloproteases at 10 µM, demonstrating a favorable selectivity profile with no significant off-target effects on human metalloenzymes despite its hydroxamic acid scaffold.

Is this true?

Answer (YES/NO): NO